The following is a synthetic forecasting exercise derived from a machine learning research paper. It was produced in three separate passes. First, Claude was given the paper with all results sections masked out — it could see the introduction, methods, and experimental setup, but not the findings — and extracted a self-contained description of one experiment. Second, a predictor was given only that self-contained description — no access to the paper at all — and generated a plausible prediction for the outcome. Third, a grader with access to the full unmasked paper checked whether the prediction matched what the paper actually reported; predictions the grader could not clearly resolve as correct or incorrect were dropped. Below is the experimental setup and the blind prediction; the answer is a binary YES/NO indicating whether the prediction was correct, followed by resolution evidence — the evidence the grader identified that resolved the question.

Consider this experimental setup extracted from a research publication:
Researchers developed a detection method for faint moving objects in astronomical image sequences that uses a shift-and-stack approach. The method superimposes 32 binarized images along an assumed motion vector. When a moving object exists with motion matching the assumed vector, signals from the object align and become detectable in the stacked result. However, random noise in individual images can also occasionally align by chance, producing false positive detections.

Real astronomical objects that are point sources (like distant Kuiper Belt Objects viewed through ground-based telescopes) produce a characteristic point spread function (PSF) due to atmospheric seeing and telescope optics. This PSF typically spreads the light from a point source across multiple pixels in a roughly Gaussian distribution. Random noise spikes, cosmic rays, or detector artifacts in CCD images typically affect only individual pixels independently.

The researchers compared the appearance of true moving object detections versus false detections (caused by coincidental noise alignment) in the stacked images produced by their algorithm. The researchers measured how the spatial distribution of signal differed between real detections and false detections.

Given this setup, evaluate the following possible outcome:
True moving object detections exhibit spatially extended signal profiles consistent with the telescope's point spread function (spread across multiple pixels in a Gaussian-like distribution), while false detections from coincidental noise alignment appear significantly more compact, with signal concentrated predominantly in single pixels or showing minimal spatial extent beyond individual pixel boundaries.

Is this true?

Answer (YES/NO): YES